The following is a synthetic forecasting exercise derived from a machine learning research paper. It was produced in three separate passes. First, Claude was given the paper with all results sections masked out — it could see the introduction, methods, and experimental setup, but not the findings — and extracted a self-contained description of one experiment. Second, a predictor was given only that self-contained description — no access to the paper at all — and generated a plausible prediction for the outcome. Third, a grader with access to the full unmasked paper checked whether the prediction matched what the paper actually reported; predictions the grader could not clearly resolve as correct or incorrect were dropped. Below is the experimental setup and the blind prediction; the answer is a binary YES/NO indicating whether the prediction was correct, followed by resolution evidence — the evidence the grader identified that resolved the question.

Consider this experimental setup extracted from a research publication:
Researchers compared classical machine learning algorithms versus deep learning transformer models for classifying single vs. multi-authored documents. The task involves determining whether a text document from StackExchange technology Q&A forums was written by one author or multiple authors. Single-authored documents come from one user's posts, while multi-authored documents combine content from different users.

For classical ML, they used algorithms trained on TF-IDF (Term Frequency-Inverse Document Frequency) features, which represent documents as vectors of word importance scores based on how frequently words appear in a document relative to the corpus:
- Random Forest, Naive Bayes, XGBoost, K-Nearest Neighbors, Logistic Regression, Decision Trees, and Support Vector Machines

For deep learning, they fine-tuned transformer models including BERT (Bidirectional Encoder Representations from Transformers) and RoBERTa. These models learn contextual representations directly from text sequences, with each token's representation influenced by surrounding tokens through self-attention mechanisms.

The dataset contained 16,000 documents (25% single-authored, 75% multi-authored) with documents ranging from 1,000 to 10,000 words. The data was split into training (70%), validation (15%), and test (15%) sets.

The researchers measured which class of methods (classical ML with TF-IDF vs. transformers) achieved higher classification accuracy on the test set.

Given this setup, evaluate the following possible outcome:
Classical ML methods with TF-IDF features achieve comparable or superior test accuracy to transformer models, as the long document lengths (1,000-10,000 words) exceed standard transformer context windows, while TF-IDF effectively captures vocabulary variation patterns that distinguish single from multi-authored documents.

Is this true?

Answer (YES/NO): NO